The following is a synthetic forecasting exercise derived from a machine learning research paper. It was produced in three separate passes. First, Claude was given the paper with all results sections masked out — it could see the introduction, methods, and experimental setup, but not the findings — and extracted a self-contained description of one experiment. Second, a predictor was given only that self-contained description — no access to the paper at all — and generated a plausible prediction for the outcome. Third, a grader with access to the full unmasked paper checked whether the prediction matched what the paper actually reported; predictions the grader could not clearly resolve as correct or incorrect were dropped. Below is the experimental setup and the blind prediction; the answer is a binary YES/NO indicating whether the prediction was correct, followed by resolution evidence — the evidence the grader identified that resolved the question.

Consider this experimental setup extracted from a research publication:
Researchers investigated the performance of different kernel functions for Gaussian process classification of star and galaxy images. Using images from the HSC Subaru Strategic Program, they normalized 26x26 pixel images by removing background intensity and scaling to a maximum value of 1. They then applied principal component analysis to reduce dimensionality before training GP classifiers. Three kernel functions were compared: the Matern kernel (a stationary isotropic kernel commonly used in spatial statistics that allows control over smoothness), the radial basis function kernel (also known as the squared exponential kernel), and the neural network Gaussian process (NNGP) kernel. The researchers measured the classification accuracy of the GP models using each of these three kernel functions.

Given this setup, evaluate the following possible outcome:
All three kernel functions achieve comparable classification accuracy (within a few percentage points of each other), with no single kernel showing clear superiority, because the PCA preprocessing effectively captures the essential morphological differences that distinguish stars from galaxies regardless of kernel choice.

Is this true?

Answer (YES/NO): YES